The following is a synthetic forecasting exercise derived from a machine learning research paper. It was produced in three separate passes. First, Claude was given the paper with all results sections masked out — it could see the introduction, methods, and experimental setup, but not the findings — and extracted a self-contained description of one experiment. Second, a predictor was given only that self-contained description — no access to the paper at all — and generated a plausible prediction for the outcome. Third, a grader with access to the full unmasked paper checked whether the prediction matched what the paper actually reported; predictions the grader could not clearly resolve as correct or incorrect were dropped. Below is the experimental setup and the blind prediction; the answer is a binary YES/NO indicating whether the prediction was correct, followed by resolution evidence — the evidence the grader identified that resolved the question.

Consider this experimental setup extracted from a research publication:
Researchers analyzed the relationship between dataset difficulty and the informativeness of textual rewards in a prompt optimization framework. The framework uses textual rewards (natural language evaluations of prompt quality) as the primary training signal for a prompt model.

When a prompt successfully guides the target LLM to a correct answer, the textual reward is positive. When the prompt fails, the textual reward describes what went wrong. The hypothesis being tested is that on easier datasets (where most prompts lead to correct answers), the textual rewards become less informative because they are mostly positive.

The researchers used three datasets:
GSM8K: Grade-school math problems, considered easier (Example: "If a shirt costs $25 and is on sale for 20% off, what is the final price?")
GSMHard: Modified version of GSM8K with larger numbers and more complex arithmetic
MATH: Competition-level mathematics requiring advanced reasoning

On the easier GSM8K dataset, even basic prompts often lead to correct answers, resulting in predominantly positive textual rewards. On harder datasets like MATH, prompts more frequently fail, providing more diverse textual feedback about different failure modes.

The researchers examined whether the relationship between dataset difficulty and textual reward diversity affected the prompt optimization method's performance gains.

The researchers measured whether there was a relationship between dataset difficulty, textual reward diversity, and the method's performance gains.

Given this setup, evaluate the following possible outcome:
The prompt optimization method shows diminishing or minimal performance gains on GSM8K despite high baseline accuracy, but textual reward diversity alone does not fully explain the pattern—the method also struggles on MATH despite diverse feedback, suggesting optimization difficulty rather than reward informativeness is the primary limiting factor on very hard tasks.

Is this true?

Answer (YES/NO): NO